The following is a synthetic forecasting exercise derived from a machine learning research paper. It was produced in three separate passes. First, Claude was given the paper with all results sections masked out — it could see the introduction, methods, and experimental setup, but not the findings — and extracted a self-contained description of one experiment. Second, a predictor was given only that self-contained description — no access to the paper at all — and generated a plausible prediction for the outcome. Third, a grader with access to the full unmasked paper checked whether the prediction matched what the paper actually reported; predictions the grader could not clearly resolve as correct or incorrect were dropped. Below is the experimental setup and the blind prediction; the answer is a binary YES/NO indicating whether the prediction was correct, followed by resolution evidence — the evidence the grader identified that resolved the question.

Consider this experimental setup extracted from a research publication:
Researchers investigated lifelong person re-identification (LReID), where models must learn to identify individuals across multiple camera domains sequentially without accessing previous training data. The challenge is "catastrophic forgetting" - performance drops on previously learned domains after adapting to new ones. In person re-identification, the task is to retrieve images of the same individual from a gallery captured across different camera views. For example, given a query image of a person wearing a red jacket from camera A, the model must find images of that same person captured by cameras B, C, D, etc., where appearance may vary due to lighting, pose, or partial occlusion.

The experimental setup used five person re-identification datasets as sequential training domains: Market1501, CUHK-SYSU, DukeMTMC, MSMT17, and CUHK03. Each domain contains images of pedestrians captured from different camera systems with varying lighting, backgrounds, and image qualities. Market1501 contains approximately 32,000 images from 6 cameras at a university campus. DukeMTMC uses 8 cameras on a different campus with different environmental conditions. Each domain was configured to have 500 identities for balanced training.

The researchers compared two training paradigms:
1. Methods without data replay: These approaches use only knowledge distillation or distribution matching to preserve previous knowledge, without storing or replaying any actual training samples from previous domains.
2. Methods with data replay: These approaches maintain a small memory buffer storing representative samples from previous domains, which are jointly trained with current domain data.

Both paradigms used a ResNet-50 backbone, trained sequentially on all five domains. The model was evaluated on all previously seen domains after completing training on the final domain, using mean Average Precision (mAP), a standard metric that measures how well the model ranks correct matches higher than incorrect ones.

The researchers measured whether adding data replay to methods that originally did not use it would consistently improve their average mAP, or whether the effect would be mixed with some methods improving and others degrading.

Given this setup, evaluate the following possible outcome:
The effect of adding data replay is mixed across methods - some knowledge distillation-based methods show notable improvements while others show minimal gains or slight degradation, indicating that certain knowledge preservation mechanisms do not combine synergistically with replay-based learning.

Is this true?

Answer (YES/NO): NO